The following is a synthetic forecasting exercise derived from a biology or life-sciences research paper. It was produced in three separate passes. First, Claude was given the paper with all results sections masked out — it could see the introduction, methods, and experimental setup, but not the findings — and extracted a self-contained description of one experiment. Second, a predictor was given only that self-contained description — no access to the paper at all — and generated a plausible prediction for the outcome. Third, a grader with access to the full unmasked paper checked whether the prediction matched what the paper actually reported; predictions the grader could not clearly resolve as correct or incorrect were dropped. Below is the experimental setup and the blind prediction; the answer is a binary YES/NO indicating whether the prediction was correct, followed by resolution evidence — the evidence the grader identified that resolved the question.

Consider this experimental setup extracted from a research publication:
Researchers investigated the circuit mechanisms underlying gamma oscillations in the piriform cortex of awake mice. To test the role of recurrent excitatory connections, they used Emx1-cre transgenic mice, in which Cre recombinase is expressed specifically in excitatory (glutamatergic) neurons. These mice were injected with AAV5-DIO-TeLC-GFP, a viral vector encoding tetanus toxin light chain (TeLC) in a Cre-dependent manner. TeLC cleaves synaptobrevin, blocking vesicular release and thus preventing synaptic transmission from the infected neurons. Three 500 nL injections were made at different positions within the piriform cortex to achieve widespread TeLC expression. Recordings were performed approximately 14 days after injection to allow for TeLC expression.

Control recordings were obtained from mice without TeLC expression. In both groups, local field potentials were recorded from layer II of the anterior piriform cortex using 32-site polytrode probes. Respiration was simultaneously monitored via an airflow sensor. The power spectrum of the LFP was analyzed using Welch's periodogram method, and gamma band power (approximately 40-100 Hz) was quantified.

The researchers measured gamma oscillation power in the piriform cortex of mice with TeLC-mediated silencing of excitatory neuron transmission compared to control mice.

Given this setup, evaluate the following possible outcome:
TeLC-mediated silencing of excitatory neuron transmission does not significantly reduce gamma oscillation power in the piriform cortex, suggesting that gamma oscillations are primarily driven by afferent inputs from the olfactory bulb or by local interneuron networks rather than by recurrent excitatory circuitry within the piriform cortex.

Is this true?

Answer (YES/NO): NO